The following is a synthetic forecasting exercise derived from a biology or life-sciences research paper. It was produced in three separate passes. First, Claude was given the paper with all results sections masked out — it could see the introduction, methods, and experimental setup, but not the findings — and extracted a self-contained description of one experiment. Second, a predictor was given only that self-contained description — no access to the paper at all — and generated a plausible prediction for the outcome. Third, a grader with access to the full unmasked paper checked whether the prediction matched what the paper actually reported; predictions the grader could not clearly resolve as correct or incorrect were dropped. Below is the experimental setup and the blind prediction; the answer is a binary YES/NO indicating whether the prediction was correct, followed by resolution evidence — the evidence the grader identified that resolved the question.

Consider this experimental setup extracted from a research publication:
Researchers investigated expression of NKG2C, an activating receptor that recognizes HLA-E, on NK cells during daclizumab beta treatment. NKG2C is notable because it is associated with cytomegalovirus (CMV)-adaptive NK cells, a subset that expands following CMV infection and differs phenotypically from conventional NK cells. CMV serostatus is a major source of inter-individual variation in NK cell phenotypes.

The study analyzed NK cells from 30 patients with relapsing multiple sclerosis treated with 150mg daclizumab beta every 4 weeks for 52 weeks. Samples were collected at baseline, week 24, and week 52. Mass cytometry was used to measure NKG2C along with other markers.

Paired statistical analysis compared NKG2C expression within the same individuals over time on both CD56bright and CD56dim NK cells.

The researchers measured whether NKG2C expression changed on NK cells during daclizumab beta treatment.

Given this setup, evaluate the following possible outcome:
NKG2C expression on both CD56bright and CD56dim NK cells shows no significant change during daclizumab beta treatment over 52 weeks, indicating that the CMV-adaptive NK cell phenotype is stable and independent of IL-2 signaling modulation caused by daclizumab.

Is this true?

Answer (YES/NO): NO